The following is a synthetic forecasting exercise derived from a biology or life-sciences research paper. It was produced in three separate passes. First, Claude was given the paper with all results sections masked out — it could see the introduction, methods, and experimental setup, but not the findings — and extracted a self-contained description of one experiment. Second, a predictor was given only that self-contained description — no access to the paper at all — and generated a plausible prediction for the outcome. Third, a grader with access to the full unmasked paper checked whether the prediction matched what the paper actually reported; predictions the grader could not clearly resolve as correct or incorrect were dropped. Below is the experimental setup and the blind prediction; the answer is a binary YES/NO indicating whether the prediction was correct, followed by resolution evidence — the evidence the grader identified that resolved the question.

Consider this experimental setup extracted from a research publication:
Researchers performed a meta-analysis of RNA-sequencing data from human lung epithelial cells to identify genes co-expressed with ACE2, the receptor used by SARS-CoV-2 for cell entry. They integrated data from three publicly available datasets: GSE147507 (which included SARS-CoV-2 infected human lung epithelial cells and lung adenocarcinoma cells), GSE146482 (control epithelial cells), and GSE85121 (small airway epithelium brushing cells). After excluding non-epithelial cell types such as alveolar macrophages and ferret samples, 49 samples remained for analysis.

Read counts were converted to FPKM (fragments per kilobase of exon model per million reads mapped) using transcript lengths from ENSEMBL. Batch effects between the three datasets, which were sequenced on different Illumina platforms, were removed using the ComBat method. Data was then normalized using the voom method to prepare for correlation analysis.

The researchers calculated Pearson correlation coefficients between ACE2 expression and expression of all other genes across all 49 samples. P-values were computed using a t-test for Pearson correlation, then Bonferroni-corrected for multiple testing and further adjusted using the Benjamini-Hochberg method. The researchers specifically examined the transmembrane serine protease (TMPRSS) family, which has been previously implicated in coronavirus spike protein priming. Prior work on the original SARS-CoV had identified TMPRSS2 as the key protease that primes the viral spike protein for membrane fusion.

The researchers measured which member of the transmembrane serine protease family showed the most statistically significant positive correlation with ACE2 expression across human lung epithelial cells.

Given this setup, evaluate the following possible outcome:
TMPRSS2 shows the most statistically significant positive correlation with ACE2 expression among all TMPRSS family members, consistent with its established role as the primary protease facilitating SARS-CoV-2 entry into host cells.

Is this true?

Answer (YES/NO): NO